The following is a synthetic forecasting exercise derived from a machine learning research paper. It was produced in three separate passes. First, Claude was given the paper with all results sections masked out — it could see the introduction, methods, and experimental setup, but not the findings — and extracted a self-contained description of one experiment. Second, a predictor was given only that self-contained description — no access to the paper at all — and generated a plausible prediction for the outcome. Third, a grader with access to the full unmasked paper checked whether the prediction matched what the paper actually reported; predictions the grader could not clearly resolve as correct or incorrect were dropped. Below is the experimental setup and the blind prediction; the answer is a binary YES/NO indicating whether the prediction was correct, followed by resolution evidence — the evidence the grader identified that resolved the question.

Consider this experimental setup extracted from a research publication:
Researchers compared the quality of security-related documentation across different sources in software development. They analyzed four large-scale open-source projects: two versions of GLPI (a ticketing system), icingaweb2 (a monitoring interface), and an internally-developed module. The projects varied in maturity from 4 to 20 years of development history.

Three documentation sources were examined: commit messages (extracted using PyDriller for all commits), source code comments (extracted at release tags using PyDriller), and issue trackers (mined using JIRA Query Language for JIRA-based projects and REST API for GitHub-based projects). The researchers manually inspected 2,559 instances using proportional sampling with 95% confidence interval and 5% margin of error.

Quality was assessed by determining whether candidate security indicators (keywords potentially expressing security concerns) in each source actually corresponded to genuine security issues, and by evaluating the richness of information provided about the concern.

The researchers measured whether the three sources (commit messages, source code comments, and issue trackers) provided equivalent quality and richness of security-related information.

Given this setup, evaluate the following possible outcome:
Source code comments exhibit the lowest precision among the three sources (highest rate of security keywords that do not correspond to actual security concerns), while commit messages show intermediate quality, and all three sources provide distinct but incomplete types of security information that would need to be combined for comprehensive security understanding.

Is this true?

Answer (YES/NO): NO